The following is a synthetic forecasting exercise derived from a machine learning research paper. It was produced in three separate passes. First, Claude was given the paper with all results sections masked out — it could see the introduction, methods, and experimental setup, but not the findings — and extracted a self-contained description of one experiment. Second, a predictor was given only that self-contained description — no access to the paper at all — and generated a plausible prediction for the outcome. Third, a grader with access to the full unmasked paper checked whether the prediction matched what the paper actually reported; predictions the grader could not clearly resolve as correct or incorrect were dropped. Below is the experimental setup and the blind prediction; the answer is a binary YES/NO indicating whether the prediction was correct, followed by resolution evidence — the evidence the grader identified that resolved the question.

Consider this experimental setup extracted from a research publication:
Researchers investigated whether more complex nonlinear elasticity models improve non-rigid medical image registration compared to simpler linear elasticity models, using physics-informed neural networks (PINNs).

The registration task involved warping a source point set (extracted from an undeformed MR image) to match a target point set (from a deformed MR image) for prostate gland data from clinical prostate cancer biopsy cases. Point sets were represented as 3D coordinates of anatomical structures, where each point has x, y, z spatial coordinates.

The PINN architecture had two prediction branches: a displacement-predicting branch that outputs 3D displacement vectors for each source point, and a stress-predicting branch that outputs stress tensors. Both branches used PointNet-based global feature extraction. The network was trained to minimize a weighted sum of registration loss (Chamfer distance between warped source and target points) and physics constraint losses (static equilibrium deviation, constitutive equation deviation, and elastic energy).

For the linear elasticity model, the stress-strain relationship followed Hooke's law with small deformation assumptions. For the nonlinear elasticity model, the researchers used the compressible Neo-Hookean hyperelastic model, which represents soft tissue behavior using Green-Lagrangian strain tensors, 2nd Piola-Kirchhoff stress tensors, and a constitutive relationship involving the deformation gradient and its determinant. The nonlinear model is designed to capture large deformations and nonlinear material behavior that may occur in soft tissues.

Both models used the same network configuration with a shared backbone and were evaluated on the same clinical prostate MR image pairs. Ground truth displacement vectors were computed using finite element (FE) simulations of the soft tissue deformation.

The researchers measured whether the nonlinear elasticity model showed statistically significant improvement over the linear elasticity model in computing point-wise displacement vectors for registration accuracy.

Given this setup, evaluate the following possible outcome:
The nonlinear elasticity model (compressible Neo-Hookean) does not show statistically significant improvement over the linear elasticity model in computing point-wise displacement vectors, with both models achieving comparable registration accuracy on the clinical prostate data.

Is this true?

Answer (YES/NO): YES